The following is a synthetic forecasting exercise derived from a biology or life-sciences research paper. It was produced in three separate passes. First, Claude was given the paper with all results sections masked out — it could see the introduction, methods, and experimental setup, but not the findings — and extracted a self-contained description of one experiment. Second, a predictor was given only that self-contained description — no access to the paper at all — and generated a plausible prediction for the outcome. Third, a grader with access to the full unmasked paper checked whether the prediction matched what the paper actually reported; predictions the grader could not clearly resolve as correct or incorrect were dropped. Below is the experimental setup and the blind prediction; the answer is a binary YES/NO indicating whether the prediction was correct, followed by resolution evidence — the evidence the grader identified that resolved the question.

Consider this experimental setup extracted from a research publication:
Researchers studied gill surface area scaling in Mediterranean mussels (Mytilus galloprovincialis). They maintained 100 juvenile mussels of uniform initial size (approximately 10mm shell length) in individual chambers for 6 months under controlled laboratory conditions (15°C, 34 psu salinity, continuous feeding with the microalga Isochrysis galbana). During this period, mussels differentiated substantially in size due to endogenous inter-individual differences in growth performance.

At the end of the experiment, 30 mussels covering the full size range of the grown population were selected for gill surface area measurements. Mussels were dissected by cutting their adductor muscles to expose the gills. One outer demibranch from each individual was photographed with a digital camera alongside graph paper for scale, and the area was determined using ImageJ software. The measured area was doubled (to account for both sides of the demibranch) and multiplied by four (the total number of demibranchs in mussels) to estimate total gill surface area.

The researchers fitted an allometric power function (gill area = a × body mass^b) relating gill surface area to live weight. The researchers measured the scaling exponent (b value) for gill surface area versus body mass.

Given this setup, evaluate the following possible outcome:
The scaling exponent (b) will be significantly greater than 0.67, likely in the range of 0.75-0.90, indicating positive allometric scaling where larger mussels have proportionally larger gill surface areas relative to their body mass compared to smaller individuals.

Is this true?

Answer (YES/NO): NO